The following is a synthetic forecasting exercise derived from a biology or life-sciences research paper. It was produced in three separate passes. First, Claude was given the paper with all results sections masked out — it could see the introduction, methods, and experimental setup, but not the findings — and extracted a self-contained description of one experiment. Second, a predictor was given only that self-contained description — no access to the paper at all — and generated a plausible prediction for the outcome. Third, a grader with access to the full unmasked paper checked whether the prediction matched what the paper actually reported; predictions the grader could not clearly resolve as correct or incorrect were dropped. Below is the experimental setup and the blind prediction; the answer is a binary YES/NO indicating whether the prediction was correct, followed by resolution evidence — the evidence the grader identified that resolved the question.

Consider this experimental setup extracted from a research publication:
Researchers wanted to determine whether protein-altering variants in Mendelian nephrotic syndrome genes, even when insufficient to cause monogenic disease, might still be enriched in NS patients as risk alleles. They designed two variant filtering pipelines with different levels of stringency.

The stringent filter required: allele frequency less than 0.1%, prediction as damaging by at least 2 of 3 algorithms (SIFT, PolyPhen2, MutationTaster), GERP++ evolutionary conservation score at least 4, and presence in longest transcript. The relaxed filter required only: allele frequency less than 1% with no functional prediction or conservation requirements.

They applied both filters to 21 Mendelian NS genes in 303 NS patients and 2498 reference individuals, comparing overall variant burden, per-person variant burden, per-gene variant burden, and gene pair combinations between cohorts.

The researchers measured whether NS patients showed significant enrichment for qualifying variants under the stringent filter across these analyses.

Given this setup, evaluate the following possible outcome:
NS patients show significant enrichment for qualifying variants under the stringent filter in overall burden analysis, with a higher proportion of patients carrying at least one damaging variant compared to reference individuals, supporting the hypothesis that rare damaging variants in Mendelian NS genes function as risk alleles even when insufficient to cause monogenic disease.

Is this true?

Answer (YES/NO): NO